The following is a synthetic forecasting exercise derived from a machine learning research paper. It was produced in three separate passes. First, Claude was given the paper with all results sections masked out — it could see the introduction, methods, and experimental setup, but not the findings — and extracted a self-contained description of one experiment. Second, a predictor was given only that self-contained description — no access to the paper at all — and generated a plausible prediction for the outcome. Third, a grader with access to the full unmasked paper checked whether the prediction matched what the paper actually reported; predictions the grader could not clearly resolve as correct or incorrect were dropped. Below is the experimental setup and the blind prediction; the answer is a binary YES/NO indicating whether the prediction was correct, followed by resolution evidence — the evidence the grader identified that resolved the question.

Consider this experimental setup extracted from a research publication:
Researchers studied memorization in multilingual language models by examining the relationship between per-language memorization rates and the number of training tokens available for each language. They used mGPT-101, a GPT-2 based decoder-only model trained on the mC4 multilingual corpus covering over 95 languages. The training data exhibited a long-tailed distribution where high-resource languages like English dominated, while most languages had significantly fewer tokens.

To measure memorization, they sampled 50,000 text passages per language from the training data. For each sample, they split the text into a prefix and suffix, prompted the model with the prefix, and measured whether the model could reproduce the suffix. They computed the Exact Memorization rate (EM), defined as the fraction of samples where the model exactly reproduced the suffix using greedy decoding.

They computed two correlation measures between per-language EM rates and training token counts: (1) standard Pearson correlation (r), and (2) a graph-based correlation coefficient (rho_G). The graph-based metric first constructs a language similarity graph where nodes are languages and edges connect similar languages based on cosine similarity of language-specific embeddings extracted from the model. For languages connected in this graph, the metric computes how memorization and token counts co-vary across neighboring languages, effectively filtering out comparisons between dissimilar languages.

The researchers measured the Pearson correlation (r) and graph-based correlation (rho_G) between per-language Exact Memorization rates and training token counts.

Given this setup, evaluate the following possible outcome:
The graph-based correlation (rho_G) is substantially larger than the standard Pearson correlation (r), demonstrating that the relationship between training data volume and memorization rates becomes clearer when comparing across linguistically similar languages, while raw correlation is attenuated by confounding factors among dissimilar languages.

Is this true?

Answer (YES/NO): NO